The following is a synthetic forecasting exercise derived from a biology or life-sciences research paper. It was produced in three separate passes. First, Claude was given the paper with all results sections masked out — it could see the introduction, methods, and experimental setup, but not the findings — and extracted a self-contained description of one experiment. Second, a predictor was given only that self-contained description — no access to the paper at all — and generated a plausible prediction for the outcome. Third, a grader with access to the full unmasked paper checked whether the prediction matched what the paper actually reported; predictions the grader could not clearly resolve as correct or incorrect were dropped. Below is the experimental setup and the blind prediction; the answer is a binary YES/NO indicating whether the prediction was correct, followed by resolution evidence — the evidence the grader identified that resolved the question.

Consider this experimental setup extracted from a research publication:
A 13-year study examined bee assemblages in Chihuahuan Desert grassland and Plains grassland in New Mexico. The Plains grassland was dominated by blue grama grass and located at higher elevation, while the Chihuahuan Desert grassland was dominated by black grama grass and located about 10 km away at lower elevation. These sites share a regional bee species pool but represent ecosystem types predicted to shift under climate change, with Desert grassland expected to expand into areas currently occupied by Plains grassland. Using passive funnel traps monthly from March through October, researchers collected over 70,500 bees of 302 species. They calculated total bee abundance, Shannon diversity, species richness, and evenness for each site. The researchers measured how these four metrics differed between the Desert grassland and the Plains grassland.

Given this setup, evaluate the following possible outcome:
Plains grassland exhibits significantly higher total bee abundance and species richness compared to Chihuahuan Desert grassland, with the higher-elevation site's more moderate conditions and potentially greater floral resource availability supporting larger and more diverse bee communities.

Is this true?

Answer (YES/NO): NO